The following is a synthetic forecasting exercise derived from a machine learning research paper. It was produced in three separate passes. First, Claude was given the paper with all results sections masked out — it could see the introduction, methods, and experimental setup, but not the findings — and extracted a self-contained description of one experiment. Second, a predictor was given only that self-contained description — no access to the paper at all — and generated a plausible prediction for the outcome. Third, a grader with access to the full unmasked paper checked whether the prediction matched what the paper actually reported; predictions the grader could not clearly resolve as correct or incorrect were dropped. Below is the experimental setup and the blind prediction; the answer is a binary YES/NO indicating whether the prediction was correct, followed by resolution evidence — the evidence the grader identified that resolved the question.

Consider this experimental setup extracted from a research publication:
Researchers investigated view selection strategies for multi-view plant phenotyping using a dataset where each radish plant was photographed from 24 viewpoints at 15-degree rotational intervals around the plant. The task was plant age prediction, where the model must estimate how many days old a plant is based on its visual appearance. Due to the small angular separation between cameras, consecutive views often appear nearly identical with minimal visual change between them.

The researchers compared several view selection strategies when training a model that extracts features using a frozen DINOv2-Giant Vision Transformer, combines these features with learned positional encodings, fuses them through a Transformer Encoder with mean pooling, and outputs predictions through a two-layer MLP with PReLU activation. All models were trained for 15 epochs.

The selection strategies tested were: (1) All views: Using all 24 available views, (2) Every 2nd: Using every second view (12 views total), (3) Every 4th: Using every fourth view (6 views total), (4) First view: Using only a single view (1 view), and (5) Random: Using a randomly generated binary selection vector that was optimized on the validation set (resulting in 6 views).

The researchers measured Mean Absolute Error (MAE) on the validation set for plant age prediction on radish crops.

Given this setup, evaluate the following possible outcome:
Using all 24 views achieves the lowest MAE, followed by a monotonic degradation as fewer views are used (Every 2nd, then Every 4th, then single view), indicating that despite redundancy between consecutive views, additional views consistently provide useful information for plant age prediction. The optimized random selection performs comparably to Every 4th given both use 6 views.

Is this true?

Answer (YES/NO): NO